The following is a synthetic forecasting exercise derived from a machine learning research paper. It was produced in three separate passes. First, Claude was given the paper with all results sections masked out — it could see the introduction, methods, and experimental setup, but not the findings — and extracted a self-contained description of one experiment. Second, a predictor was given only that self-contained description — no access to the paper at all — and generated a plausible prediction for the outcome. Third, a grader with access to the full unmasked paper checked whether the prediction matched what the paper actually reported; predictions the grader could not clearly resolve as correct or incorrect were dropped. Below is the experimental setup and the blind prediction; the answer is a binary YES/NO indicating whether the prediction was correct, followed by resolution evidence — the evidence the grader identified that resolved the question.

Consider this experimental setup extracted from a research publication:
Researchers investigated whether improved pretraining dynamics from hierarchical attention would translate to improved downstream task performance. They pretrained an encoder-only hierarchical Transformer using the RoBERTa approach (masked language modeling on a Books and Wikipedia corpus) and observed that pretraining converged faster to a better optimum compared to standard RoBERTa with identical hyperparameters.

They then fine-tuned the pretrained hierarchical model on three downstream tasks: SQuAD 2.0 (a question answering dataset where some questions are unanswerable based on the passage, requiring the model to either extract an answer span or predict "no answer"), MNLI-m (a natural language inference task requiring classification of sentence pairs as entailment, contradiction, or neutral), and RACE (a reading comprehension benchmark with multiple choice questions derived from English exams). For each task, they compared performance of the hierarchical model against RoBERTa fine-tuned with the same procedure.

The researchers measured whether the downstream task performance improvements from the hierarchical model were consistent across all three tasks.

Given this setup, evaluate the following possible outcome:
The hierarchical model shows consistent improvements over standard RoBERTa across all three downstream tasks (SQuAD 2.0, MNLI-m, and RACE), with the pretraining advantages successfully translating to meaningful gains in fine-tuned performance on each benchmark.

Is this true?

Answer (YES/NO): NO